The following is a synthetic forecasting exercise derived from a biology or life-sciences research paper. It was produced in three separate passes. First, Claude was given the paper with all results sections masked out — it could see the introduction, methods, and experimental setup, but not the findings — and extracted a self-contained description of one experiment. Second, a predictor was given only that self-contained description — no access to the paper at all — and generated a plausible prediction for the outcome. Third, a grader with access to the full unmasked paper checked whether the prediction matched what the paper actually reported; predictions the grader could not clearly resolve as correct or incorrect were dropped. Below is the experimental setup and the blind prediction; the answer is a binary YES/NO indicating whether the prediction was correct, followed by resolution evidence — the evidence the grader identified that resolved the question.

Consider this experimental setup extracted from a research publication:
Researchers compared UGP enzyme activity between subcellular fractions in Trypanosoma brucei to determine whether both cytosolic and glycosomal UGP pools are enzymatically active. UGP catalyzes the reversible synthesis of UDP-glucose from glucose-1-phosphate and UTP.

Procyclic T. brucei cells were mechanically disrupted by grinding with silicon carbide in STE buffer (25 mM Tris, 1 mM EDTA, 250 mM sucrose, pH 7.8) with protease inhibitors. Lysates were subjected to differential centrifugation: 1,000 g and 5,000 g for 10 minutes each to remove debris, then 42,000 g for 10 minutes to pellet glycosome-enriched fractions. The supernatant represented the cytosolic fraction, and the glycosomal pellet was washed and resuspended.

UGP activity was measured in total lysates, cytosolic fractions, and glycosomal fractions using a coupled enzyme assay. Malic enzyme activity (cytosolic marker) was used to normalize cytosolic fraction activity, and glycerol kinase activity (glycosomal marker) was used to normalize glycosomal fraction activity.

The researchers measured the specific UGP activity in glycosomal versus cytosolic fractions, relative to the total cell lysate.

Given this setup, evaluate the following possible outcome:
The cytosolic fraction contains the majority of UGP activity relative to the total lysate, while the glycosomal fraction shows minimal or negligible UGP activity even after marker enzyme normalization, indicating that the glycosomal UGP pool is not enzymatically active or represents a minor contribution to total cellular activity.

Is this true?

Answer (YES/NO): NO